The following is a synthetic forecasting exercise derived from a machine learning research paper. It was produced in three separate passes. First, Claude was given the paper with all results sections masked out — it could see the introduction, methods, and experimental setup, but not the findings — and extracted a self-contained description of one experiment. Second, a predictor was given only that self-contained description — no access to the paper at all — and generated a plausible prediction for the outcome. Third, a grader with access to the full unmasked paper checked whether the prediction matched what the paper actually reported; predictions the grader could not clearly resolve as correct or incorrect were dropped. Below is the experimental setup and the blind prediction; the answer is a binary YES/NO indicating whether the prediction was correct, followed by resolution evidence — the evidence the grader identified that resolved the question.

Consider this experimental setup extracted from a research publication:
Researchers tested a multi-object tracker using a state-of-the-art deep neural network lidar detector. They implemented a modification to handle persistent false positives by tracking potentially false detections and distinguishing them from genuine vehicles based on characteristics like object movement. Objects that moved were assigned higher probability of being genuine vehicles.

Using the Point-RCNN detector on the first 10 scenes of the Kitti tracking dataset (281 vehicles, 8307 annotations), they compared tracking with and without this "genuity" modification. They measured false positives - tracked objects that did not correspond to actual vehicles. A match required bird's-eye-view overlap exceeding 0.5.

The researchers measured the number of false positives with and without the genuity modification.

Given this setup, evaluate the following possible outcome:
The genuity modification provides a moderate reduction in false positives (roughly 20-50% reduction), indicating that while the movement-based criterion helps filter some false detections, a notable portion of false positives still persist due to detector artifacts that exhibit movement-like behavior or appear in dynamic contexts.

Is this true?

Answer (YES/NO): NO